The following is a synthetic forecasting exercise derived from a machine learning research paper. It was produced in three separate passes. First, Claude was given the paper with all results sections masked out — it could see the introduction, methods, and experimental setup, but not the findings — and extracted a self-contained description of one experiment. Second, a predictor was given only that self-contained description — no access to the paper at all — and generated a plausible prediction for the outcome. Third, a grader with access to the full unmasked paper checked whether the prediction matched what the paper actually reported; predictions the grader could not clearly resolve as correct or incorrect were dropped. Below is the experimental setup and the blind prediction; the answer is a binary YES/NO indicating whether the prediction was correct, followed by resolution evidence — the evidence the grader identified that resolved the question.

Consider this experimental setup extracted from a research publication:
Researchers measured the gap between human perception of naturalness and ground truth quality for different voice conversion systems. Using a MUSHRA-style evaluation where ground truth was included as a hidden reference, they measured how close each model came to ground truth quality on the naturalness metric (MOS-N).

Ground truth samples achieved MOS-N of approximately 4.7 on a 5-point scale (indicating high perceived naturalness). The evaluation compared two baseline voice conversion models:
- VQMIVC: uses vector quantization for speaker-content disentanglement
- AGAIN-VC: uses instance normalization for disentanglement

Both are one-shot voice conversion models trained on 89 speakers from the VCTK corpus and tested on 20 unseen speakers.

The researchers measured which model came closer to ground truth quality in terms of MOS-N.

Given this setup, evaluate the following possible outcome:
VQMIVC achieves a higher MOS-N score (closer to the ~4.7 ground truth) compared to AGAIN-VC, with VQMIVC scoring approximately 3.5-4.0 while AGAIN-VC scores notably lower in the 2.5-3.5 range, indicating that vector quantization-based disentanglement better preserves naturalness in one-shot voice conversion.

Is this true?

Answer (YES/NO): NO